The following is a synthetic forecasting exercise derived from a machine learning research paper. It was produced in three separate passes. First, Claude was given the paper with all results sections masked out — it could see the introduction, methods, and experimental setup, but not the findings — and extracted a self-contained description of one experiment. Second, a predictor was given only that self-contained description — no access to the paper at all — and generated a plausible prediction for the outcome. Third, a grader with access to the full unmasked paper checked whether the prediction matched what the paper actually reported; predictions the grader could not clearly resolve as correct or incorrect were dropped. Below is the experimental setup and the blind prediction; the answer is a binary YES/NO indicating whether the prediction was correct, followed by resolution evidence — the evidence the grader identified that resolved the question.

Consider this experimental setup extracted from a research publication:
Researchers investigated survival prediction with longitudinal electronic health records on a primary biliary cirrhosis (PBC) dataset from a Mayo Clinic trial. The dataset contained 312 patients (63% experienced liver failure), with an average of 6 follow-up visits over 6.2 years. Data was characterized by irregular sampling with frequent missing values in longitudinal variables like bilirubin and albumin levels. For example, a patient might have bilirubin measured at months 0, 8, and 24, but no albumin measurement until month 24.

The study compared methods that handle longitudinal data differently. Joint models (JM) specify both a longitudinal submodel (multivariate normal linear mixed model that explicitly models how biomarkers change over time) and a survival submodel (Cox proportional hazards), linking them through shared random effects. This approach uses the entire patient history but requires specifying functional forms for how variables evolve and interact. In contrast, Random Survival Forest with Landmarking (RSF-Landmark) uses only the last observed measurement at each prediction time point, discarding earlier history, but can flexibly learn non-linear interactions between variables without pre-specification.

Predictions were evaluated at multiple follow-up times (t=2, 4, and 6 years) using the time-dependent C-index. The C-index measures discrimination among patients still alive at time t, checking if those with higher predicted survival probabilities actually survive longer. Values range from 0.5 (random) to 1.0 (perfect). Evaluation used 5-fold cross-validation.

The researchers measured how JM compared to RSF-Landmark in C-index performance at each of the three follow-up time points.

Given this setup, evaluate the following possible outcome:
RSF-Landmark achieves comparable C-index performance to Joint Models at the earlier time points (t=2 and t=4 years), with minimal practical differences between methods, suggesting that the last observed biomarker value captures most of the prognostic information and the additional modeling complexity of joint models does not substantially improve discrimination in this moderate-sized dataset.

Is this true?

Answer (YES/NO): YES